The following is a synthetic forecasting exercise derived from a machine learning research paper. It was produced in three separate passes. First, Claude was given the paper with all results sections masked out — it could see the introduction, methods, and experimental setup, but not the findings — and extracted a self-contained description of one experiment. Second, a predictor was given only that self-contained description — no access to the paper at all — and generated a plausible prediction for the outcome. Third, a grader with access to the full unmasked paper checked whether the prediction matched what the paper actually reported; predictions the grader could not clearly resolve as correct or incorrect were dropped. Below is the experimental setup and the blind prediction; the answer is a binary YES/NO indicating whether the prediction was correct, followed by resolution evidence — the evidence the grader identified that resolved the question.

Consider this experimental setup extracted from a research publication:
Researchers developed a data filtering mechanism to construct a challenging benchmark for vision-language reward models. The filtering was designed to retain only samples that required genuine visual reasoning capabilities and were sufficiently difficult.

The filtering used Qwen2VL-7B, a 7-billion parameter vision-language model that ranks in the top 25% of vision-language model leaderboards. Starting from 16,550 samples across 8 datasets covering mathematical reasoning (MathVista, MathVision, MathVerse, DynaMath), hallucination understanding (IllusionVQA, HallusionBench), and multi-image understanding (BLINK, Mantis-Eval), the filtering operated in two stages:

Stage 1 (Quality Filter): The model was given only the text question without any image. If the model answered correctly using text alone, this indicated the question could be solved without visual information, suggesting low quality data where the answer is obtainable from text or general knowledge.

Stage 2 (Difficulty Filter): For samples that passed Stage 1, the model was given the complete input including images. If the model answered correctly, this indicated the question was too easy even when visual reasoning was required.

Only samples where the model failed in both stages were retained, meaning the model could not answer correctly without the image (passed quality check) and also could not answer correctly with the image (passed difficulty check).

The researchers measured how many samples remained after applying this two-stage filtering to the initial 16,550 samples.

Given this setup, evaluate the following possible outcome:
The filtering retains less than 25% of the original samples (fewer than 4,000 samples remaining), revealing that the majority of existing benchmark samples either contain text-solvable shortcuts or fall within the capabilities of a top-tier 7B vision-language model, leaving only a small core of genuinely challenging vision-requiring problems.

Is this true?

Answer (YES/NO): NO